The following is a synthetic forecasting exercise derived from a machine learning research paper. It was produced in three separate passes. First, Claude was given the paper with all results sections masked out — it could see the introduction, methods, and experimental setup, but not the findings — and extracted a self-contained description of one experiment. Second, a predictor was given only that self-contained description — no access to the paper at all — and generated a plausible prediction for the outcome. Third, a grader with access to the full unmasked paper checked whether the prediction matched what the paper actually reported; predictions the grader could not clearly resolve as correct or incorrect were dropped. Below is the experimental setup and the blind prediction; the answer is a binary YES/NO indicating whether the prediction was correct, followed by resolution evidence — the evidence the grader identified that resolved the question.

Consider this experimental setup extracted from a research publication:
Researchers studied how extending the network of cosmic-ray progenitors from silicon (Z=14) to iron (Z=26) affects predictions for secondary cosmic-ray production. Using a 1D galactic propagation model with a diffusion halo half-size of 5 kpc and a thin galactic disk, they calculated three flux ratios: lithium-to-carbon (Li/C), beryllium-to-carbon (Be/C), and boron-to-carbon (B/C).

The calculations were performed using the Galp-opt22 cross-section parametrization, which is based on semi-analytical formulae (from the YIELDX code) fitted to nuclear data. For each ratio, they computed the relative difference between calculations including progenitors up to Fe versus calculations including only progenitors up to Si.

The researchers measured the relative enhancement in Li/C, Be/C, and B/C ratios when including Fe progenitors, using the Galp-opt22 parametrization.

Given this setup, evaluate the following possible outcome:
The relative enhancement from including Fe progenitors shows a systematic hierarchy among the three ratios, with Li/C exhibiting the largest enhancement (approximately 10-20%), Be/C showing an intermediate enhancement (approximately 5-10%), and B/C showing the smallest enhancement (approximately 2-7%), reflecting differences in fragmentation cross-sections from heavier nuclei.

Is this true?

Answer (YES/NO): YES